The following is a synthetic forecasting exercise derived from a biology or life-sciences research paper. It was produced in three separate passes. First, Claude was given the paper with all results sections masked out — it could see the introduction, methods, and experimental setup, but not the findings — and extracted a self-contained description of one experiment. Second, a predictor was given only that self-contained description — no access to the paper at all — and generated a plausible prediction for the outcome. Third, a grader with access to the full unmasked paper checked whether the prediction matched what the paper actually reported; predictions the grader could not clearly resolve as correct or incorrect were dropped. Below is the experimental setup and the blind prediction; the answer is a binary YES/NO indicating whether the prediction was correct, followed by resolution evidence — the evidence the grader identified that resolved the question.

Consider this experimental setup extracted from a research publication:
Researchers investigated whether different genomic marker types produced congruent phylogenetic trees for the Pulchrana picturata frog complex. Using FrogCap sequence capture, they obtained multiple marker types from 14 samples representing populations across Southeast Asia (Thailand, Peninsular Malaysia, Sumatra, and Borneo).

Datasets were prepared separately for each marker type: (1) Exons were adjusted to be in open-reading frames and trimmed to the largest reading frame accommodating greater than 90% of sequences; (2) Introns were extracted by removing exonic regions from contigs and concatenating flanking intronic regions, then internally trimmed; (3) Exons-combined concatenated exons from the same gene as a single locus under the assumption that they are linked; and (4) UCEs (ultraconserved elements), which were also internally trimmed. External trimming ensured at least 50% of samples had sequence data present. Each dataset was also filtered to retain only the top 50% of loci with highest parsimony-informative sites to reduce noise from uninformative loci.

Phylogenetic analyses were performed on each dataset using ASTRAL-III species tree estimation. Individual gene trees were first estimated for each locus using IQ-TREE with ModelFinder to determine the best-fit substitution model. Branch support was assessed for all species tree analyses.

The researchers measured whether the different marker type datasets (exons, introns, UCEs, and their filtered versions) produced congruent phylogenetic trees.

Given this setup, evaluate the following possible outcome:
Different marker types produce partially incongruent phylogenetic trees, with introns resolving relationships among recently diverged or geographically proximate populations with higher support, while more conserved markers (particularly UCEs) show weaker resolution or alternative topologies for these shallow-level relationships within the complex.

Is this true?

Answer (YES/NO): NO